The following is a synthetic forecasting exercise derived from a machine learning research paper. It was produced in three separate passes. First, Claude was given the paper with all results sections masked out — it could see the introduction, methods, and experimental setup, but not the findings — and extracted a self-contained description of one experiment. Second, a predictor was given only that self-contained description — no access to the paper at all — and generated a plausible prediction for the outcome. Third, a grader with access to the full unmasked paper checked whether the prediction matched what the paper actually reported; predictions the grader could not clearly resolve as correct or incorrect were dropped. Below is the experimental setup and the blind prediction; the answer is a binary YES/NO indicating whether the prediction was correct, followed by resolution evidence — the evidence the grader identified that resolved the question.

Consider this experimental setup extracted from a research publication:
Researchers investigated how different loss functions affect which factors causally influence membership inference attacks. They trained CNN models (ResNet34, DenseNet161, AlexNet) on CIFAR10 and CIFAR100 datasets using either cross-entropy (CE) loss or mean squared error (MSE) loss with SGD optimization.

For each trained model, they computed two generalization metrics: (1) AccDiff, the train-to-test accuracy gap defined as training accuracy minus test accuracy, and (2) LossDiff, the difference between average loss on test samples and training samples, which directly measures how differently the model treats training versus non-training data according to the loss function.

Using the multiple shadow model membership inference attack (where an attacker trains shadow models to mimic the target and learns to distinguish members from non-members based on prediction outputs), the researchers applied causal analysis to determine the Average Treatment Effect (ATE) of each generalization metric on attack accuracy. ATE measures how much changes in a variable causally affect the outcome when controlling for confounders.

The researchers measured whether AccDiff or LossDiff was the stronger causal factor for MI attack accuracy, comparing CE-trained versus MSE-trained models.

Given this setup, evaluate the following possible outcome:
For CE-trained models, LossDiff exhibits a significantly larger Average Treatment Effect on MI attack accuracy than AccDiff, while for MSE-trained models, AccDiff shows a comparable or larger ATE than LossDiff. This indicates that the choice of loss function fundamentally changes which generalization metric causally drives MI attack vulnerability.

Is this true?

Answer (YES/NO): NO